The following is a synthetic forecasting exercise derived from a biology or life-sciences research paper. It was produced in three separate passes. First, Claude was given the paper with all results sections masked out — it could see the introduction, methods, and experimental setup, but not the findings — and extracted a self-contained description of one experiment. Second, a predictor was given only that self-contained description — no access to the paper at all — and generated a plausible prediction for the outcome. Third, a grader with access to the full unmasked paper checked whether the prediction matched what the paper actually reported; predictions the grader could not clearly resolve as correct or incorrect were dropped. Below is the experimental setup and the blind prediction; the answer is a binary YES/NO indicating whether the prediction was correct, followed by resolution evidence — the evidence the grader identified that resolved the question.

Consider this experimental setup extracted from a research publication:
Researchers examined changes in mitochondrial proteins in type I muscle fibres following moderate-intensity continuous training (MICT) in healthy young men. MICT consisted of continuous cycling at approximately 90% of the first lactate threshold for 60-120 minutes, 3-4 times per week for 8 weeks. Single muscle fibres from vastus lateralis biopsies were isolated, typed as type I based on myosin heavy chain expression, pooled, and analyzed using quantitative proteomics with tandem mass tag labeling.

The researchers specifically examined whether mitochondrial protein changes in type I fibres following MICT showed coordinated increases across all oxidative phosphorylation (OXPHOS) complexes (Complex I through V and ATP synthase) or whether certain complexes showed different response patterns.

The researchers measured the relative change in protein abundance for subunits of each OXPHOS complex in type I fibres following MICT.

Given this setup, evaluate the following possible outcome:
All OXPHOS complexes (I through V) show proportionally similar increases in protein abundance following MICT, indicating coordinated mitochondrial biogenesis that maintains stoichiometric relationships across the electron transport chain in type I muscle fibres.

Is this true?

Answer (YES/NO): YES